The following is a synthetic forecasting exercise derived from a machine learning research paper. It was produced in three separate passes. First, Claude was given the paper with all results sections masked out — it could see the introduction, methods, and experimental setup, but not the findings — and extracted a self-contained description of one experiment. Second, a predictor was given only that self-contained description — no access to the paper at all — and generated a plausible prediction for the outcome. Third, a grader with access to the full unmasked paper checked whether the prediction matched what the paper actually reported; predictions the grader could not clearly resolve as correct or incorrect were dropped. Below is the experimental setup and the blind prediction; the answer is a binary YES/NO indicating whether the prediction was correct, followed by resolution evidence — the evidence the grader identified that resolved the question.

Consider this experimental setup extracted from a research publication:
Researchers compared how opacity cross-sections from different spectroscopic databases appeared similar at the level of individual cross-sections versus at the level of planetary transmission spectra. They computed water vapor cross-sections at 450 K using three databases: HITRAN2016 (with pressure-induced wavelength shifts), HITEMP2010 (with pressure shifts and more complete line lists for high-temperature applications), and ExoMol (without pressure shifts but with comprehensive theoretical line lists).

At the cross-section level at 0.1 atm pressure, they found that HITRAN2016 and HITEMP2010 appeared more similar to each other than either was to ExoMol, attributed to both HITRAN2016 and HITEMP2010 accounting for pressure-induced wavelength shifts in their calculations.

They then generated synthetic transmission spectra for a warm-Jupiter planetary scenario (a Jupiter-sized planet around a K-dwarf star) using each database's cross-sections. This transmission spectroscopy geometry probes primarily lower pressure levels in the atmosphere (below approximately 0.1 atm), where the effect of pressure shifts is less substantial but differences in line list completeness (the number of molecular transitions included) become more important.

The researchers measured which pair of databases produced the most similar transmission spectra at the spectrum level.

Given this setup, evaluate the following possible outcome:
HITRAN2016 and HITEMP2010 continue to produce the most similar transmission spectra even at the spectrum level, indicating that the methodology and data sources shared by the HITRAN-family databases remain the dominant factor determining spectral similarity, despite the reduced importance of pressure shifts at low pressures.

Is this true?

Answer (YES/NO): NO